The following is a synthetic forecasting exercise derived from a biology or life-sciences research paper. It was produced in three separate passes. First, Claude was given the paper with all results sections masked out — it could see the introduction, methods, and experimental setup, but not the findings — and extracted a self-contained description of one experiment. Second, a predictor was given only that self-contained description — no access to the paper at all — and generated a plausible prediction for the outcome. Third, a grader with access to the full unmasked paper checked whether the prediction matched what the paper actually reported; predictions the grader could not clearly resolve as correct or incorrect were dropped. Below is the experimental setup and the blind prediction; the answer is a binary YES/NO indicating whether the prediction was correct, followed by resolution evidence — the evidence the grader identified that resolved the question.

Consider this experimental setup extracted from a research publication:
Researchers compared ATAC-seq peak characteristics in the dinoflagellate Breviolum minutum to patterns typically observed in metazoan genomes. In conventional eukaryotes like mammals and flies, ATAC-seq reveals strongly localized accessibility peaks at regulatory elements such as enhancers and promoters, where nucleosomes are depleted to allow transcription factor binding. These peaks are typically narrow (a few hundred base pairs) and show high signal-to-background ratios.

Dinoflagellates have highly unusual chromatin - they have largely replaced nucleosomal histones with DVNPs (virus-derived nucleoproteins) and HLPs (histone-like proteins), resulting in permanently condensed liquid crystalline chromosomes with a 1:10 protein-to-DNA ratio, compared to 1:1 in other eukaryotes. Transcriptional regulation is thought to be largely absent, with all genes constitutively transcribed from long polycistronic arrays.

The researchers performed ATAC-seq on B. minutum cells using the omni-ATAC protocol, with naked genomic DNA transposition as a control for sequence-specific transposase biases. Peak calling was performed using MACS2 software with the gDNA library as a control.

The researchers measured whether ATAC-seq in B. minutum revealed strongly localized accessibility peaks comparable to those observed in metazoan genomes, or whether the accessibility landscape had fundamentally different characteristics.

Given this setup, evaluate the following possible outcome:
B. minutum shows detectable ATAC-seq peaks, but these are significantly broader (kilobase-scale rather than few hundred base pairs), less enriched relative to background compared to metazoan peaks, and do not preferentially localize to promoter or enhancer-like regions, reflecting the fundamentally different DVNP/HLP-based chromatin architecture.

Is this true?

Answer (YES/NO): NO